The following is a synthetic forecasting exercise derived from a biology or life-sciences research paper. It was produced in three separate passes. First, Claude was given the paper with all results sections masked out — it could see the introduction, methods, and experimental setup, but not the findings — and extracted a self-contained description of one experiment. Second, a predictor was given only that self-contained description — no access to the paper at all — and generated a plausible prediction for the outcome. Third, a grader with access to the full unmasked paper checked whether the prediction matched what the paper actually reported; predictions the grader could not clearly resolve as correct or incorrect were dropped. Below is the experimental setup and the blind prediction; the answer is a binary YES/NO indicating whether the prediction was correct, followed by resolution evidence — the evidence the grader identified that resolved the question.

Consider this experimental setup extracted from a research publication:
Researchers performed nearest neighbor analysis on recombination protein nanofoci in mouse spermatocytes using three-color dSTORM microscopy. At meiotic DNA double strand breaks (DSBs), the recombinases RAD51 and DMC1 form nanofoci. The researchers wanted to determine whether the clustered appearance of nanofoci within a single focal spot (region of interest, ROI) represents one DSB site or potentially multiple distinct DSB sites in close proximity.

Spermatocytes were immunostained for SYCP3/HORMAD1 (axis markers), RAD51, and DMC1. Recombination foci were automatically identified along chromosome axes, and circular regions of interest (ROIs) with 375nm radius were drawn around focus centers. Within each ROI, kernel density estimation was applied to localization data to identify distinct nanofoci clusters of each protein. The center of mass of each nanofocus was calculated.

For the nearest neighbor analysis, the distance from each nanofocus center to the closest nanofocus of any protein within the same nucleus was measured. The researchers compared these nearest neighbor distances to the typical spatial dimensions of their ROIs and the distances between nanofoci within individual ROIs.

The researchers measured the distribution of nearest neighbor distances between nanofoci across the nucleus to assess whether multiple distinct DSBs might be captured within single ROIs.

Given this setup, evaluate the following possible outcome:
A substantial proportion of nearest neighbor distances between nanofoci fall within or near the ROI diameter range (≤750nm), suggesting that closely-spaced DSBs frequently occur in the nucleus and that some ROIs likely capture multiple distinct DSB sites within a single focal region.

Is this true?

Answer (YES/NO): NO